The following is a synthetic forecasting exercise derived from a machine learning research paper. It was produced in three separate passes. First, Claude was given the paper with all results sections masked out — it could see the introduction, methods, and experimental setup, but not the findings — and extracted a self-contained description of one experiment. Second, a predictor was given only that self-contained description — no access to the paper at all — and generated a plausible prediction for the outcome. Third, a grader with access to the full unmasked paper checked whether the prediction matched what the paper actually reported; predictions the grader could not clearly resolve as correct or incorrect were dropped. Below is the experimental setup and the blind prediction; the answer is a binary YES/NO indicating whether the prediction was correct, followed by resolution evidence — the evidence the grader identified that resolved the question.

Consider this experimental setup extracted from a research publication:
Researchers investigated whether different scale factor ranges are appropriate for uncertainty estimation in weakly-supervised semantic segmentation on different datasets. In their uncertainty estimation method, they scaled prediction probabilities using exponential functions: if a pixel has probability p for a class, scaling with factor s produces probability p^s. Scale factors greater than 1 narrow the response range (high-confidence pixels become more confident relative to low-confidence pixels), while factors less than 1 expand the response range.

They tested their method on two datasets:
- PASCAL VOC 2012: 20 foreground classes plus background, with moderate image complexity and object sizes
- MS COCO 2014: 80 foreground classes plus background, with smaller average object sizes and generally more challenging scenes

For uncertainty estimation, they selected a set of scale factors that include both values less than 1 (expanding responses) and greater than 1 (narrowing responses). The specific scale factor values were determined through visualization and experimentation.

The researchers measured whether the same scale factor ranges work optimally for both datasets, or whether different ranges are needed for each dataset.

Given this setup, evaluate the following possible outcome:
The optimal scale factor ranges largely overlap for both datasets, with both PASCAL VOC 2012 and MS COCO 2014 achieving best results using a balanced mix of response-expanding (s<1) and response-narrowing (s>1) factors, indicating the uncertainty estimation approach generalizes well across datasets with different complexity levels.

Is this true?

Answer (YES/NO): NO